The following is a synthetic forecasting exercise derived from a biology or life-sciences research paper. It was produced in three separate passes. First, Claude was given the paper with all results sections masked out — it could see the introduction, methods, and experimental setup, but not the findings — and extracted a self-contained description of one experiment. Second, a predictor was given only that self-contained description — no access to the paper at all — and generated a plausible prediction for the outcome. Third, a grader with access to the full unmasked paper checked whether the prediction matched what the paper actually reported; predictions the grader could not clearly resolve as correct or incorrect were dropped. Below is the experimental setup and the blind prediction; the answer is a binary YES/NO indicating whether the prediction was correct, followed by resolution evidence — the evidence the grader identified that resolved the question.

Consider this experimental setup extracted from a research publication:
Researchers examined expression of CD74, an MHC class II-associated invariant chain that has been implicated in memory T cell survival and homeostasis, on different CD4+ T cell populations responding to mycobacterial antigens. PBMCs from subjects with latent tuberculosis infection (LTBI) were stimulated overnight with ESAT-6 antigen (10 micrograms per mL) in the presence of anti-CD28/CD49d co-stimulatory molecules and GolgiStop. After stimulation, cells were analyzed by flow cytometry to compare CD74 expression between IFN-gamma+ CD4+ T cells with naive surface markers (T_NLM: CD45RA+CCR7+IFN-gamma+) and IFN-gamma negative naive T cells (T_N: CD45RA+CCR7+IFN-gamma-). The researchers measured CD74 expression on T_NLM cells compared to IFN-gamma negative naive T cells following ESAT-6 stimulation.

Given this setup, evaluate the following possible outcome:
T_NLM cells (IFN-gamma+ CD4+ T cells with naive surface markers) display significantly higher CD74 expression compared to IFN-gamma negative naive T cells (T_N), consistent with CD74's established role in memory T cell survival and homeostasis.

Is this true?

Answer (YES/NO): YES